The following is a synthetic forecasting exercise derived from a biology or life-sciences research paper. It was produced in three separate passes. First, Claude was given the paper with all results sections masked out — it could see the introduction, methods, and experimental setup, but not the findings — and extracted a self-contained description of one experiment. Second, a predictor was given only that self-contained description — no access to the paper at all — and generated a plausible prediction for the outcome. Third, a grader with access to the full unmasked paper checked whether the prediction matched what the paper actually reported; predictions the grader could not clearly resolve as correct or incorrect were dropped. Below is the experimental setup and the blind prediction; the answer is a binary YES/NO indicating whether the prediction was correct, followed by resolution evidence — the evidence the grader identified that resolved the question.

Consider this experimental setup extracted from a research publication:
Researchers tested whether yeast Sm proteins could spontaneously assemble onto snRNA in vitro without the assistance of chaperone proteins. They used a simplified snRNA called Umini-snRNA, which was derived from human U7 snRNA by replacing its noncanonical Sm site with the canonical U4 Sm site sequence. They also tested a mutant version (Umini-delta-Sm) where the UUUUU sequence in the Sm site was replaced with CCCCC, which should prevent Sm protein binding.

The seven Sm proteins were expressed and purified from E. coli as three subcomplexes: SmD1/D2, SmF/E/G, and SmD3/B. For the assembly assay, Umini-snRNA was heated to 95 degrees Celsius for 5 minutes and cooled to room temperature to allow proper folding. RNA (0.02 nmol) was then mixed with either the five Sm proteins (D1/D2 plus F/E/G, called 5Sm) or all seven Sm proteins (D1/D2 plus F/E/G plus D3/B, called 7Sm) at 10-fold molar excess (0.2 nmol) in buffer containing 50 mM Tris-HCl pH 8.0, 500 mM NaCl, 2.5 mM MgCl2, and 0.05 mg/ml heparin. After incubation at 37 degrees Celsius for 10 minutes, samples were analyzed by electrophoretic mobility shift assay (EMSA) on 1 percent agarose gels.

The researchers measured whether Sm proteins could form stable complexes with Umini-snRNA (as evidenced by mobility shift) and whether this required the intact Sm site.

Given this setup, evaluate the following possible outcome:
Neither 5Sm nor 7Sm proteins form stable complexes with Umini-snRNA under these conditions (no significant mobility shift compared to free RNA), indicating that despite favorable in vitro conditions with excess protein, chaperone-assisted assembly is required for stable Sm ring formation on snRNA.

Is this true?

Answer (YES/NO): NO